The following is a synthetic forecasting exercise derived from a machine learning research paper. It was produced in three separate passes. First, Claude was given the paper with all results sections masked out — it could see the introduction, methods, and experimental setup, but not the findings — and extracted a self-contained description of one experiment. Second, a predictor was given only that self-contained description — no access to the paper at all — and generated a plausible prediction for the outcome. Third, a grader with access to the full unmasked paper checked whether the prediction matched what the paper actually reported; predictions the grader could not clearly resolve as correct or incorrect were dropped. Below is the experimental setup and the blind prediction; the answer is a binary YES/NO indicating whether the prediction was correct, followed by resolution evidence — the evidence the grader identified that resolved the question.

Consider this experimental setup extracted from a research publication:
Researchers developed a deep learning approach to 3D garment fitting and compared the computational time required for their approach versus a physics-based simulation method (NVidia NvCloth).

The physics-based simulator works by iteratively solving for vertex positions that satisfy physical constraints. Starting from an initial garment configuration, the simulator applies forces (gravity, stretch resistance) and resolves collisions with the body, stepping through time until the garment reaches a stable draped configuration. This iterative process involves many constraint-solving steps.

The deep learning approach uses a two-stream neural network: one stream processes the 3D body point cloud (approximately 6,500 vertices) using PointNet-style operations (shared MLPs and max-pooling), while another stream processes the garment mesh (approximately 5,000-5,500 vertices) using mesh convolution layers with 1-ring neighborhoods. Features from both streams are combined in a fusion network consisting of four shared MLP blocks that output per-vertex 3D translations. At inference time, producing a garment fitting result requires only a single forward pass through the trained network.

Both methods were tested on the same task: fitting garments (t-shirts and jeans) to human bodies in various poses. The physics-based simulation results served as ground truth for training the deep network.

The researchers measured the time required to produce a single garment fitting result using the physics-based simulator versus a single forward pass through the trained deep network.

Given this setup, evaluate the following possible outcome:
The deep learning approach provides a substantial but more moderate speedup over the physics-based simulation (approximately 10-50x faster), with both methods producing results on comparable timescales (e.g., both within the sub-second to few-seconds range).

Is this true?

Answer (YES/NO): NO